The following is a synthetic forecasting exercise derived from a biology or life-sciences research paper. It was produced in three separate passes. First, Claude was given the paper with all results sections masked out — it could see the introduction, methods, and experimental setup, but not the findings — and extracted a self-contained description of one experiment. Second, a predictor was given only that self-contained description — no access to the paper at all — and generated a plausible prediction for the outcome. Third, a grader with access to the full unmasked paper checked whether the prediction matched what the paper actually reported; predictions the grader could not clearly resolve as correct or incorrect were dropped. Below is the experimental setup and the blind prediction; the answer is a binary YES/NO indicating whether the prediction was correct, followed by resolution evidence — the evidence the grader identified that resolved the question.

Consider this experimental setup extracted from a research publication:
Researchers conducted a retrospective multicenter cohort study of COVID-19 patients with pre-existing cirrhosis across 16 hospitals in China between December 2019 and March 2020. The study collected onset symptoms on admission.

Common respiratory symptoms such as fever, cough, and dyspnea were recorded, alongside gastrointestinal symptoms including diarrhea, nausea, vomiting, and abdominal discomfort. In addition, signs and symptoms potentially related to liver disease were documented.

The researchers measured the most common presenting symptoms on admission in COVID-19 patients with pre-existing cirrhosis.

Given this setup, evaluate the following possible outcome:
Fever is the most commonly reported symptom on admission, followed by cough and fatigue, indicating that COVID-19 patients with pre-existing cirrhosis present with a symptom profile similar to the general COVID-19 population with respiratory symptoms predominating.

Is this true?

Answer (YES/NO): NO